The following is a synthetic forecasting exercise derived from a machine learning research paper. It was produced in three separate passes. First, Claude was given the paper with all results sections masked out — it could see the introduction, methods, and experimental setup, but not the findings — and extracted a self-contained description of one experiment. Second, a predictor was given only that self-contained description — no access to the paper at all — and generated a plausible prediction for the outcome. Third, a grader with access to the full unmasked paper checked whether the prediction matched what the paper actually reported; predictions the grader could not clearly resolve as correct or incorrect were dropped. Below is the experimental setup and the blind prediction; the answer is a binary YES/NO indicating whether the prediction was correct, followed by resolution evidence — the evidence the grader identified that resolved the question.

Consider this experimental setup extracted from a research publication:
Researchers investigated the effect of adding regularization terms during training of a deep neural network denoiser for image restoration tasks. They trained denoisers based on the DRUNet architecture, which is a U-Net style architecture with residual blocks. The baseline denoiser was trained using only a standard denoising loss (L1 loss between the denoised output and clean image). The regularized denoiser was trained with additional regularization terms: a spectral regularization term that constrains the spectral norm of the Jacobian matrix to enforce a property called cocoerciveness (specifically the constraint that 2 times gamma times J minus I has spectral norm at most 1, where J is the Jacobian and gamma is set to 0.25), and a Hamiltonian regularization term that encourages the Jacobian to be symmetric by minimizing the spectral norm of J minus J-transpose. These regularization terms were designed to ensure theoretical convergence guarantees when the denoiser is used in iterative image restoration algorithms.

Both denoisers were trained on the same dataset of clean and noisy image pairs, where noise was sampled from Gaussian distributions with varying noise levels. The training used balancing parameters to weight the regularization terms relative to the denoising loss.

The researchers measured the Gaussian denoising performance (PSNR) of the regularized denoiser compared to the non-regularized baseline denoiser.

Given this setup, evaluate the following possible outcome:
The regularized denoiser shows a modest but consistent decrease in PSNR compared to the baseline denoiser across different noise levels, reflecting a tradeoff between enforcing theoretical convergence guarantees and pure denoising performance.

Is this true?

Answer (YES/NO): YES